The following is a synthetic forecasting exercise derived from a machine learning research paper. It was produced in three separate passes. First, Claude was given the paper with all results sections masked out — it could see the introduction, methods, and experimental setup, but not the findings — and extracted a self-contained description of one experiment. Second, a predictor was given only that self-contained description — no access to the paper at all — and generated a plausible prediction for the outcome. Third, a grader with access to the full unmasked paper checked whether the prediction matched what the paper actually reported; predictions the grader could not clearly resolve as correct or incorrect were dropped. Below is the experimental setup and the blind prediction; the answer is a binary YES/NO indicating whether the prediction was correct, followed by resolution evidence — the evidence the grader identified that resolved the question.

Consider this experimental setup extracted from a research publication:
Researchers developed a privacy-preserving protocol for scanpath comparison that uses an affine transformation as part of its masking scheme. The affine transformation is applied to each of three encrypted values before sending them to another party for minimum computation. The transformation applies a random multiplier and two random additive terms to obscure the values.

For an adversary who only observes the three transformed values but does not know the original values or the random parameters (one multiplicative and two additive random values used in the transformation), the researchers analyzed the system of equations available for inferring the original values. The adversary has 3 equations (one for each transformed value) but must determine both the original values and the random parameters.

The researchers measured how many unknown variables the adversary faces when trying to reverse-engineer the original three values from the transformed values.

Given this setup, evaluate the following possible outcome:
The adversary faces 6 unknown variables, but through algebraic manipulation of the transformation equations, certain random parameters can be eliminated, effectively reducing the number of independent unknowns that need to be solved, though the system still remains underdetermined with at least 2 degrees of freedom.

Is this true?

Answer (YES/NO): NO